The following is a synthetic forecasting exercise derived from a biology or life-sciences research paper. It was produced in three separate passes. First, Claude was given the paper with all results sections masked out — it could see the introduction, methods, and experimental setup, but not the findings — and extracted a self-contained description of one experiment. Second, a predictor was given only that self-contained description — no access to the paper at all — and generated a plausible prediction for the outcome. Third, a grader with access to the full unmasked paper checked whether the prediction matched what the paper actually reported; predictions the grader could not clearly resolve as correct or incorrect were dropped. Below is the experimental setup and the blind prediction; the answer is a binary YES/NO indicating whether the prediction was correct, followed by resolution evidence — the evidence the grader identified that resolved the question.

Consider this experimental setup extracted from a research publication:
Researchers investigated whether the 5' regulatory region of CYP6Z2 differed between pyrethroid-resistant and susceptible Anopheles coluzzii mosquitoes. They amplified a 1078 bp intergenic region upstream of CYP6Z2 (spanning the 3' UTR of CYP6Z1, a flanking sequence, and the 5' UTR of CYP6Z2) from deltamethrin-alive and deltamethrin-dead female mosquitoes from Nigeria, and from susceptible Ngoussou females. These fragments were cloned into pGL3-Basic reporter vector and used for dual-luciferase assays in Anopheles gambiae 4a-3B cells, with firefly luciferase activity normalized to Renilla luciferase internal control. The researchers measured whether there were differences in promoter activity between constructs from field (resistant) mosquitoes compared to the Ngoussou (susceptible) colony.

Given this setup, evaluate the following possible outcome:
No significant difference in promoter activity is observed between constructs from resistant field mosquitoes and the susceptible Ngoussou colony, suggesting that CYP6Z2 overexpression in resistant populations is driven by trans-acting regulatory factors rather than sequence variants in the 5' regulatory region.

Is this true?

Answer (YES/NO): YES